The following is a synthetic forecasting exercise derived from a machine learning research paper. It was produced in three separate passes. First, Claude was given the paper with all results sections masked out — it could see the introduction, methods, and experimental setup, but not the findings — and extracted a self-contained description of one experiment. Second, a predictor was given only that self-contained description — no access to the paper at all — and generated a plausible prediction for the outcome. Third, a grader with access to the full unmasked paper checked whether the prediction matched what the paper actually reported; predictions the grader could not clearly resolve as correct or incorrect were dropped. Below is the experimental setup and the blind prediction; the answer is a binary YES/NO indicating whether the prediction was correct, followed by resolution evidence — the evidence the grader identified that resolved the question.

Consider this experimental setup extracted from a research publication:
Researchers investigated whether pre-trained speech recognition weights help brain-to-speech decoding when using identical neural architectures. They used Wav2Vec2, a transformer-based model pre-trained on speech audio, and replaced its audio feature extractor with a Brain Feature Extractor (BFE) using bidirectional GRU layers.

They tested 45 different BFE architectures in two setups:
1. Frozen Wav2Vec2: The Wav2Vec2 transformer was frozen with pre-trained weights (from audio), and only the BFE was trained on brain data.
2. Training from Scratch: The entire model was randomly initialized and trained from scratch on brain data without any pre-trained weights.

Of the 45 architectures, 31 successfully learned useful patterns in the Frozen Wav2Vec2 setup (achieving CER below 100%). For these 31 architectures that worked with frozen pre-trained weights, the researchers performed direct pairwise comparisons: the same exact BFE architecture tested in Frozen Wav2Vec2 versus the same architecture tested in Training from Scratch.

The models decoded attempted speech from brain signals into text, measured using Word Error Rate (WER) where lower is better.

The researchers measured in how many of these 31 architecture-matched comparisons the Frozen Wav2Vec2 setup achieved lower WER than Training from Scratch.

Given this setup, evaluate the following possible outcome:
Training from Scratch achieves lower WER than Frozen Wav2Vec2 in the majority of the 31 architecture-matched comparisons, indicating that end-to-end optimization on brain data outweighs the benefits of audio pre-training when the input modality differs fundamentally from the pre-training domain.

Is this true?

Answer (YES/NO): NO